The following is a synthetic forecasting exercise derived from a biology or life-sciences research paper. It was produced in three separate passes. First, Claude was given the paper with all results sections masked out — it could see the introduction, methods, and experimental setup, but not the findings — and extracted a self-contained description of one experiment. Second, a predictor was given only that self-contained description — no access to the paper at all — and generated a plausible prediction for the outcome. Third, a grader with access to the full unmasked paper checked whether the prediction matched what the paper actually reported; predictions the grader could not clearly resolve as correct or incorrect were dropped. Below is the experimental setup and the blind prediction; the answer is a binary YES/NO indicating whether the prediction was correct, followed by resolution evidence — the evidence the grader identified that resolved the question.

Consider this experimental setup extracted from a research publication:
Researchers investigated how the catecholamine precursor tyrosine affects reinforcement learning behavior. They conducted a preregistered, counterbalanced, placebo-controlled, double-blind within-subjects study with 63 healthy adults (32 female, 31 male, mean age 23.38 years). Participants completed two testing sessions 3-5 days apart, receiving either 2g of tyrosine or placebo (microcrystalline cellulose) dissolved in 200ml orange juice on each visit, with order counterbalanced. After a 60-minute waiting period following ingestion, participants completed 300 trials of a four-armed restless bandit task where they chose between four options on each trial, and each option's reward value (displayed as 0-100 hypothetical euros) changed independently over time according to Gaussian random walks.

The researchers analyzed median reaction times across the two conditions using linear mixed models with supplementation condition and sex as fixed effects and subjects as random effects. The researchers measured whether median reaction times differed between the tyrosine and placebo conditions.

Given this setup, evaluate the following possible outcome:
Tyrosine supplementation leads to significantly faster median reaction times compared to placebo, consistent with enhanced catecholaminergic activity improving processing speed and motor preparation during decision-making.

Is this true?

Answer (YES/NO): NO